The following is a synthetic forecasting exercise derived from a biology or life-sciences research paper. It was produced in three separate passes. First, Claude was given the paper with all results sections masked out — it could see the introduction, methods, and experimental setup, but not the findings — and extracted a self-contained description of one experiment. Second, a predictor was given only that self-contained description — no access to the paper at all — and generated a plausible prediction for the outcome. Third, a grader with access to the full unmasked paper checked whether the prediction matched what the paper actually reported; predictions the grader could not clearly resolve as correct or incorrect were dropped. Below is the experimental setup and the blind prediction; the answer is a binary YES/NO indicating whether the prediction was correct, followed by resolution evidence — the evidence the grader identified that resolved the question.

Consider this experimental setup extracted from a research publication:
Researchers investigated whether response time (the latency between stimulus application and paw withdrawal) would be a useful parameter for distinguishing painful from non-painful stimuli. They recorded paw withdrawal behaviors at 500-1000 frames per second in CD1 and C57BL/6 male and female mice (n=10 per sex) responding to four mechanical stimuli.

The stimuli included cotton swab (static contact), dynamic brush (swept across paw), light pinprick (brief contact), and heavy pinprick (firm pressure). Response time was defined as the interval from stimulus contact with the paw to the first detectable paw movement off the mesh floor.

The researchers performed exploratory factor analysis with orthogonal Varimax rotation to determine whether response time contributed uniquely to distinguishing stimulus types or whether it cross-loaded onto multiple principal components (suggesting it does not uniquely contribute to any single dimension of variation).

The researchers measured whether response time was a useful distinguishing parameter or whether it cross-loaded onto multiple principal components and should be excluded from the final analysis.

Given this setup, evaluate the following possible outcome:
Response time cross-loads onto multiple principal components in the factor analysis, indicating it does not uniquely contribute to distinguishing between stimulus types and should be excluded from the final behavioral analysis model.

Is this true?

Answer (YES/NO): YES